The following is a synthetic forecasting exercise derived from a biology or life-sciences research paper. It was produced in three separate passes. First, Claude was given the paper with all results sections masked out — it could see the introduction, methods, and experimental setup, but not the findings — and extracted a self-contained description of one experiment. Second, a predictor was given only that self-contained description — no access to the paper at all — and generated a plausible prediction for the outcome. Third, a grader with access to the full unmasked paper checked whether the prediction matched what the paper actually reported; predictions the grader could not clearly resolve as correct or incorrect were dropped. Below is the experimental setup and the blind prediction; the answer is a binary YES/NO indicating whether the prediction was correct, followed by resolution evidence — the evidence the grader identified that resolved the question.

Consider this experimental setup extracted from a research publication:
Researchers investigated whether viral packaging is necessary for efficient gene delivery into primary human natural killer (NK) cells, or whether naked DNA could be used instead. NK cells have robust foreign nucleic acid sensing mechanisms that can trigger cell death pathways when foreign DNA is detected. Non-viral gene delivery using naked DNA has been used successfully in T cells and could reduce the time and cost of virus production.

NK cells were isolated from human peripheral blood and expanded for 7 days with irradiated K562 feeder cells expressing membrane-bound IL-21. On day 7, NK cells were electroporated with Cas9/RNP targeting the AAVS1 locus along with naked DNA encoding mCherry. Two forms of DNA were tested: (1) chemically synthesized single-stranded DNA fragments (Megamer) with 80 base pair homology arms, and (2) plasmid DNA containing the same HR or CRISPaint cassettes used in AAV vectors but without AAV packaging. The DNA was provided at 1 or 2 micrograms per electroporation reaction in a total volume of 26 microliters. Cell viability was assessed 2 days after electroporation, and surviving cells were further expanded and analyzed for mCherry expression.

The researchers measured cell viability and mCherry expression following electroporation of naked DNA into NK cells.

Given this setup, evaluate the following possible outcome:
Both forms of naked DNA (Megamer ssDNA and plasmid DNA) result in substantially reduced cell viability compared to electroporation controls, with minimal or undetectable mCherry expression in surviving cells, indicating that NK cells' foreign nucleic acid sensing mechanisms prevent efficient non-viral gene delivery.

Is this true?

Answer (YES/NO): YES